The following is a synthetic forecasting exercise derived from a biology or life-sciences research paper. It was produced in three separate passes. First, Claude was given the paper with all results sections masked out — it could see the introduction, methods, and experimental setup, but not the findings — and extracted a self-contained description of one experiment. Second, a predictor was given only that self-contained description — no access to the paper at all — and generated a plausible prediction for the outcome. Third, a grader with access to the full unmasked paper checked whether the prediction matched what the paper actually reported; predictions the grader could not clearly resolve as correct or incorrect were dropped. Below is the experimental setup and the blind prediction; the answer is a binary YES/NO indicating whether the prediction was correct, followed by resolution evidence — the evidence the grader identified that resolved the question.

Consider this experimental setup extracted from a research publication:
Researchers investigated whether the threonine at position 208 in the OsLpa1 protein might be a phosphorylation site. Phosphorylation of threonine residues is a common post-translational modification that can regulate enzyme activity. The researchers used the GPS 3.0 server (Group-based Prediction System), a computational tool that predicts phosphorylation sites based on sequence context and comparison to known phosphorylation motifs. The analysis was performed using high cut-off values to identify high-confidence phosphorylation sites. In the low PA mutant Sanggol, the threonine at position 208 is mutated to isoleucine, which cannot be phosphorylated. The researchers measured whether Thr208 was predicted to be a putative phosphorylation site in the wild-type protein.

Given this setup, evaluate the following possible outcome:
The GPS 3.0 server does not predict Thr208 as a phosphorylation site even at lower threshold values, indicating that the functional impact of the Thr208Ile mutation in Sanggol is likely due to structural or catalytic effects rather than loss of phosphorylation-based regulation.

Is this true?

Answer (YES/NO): NO